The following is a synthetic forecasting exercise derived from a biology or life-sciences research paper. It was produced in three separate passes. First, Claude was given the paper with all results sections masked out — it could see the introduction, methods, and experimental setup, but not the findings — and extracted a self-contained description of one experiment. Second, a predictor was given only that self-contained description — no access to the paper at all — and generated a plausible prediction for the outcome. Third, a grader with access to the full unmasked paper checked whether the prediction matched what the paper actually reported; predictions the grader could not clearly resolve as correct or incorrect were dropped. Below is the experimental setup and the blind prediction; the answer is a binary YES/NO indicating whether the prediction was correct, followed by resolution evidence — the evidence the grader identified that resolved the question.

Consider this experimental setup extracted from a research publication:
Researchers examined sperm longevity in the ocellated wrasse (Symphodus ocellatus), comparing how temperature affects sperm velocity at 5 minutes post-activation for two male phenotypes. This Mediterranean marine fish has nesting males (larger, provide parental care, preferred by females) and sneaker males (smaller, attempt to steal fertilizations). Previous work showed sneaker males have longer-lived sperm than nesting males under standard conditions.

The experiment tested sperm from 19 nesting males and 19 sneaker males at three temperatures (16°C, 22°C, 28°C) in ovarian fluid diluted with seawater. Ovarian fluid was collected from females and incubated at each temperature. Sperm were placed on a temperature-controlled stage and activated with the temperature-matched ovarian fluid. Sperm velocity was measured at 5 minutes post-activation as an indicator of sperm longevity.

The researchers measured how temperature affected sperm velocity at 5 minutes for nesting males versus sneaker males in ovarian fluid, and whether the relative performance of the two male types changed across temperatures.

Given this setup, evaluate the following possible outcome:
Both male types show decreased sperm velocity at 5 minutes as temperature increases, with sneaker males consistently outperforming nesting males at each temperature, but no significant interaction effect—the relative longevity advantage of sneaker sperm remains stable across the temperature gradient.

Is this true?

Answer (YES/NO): NO